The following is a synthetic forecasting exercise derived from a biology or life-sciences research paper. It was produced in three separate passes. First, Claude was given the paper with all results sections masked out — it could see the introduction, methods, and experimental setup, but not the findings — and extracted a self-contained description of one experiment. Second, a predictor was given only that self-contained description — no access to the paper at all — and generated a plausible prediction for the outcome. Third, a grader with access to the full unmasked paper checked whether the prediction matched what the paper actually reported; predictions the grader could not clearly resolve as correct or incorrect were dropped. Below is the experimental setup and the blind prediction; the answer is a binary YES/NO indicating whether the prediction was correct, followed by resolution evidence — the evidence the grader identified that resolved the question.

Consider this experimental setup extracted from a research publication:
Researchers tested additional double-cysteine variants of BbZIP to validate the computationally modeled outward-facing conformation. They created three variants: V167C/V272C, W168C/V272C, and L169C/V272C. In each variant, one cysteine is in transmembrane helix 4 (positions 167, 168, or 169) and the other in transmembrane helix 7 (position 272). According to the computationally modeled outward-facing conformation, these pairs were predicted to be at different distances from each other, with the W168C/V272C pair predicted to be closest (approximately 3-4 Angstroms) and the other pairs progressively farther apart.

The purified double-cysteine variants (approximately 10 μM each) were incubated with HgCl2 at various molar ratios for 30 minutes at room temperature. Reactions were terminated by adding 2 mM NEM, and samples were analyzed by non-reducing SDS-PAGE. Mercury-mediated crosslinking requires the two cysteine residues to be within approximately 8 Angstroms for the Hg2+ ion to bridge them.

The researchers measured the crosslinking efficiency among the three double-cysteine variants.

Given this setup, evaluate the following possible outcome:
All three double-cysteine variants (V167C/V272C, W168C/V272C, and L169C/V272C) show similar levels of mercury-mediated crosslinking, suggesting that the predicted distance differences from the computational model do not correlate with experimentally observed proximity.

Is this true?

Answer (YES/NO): NO